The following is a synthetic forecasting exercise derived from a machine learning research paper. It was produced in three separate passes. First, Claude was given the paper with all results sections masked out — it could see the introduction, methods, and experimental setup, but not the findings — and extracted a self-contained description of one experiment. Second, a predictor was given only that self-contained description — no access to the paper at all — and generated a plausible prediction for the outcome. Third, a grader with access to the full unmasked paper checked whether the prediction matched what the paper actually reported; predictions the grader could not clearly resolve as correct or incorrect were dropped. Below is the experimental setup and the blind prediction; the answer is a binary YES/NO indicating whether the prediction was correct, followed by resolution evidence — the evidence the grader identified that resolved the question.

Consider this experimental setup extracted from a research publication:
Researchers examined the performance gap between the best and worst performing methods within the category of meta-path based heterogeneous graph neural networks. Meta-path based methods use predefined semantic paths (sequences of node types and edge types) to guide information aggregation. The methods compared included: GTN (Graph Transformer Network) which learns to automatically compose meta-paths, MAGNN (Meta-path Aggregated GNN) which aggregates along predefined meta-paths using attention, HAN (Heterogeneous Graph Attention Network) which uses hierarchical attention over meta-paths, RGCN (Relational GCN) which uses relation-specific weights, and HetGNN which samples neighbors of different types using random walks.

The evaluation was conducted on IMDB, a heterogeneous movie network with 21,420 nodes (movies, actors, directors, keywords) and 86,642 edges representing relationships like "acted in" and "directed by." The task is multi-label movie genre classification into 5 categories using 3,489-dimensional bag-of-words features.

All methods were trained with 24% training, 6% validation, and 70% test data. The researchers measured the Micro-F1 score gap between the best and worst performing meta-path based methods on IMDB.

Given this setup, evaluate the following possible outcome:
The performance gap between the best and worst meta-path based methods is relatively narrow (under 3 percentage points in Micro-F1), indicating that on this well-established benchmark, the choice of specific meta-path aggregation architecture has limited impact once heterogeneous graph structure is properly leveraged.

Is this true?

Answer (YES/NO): NO